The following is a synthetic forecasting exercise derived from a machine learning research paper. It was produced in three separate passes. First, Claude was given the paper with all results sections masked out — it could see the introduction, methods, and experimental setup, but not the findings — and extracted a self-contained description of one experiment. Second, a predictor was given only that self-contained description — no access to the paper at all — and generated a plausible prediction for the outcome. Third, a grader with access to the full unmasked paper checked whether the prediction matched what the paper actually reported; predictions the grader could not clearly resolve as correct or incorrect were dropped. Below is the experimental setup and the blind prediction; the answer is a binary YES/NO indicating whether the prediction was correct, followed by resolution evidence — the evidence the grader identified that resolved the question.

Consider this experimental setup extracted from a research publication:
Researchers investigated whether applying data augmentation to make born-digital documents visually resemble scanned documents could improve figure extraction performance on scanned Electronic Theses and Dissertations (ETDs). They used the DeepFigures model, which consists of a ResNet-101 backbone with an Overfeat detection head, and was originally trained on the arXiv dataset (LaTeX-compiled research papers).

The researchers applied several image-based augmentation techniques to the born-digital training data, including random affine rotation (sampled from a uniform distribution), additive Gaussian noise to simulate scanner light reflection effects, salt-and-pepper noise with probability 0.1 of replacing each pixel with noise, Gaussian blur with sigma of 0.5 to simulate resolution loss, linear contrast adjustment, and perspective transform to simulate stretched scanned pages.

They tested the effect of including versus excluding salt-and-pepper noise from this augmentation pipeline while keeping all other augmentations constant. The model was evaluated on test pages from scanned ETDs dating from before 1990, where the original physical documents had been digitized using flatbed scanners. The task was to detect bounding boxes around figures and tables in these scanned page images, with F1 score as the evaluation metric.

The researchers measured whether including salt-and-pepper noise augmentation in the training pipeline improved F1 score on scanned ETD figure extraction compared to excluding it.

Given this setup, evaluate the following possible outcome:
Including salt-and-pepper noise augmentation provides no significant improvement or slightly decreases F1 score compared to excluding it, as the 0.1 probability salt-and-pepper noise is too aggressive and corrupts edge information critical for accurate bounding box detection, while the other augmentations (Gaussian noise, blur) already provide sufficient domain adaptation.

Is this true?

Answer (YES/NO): YES